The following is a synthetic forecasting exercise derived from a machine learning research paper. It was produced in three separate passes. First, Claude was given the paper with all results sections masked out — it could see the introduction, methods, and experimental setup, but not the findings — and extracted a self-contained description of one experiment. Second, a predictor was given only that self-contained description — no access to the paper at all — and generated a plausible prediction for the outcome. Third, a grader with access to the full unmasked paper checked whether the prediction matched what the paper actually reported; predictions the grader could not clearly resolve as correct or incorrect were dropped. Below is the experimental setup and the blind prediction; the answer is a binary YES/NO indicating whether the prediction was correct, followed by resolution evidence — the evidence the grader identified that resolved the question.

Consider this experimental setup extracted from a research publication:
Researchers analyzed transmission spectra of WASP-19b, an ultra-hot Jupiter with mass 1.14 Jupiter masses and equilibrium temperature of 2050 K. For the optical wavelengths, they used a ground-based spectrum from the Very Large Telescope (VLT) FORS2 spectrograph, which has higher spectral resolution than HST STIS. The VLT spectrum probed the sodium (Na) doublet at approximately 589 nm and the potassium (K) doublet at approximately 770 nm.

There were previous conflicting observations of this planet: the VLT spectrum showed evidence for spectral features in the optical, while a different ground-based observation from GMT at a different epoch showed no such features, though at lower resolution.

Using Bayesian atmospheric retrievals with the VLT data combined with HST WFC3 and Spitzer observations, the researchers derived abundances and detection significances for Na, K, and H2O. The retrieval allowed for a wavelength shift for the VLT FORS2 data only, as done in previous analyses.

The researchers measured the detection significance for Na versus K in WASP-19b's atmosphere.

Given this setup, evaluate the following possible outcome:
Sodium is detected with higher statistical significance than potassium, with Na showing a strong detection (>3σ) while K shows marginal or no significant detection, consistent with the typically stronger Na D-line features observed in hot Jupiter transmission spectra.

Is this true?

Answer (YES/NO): YES